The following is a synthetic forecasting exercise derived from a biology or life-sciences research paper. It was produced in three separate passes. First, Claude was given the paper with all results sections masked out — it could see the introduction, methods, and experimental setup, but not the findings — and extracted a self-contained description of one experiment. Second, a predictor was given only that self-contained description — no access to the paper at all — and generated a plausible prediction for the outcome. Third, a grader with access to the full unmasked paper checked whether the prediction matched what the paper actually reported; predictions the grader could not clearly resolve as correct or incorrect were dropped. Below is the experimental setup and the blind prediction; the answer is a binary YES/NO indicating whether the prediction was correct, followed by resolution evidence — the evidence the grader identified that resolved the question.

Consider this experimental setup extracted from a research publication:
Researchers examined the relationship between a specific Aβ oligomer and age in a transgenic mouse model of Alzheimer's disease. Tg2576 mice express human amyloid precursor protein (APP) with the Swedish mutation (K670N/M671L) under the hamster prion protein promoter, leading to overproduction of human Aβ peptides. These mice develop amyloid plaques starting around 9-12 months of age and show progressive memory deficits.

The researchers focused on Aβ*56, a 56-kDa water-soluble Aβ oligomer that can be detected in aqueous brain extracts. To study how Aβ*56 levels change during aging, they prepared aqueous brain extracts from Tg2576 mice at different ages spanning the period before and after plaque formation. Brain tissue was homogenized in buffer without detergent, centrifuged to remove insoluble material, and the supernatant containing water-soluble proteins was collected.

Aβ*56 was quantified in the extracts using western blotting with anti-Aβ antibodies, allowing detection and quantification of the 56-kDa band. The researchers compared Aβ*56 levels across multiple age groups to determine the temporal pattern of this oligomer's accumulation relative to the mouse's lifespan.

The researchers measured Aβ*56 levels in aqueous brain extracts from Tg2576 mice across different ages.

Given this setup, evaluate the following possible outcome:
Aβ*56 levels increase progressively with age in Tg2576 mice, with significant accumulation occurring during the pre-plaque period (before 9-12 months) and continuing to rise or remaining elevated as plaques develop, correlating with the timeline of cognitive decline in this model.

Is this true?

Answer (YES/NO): YES